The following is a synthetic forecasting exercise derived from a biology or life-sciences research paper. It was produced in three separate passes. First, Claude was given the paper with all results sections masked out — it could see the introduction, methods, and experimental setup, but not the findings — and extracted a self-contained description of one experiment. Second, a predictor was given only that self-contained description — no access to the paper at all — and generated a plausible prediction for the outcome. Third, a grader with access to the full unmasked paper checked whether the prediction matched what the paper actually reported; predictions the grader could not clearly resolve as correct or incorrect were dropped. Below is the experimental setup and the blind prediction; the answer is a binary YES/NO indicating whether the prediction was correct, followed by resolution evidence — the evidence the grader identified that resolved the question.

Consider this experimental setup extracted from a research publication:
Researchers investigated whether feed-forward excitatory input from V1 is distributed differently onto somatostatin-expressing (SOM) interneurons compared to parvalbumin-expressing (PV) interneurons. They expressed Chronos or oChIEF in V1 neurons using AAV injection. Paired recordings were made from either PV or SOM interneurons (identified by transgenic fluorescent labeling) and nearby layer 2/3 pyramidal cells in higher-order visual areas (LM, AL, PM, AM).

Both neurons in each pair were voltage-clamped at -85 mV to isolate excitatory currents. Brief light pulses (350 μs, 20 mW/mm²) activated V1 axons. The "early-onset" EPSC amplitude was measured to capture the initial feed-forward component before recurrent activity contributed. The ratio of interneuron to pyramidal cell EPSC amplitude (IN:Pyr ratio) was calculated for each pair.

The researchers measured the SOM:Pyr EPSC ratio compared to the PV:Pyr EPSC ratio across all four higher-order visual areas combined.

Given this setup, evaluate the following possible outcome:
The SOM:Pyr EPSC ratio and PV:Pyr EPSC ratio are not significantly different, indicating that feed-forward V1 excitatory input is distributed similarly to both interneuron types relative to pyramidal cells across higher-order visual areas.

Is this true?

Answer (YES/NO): NO